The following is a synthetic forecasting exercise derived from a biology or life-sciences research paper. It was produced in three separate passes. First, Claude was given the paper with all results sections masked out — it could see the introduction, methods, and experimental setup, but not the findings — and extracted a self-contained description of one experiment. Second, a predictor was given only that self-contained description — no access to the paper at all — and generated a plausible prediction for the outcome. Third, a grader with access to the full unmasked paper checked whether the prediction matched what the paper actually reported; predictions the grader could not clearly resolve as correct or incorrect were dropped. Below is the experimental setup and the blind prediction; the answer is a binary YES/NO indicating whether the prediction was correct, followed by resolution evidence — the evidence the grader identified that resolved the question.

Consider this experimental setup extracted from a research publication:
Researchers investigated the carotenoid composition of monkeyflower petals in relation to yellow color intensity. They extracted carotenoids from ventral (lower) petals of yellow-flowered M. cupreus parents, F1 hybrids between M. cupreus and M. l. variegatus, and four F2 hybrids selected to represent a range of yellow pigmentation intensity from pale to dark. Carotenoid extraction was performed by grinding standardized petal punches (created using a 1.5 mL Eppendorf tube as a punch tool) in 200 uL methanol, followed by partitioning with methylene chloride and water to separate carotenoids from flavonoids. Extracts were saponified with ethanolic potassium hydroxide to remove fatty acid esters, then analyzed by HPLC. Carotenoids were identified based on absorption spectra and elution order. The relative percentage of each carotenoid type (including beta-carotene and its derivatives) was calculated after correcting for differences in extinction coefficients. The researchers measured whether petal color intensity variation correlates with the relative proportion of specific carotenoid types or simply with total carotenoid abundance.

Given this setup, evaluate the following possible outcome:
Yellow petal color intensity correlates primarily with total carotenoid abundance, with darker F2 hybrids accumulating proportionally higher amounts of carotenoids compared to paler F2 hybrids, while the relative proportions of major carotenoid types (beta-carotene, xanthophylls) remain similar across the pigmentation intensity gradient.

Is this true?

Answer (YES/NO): NO